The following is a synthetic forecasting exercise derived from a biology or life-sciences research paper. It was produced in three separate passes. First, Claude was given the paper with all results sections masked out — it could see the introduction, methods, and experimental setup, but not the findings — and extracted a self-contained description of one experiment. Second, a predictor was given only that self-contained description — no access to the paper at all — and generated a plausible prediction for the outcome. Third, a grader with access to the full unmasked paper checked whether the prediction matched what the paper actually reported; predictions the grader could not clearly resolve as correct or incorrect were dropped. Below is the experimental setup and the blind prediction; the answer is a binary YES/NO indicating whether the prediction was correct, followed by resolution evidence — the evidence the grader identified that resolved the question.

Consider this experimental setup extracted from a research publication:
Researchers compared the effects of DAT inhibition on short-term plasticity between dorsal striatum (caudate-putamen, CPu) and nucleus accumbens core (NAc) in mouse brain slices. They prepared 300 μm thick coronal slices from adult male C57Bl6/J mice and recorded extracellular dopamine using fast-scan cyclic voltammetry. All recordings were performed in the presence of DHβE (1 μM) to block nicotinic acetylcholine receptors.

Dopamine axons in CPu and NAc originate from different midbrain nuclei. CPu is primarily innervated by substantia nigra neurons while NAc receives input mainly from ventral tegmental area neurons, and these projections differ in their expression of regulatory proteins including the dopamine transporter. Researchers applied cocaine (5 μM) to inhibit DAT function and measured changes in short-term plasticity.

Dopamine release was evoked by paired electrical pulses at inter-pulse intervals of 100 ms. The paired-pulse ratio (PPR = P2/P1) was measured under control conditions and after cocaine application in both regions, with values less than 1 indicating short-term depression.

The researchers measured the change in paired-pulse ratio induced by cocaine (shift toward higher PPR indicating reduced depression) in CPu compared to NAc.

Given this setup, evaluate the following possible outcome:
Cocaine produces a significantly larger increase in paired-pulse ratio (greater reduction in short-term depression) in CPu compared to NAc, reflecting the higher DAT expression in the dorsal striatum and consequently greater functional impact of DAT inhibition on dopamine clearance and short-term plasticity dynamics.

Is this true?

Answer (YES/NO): YES